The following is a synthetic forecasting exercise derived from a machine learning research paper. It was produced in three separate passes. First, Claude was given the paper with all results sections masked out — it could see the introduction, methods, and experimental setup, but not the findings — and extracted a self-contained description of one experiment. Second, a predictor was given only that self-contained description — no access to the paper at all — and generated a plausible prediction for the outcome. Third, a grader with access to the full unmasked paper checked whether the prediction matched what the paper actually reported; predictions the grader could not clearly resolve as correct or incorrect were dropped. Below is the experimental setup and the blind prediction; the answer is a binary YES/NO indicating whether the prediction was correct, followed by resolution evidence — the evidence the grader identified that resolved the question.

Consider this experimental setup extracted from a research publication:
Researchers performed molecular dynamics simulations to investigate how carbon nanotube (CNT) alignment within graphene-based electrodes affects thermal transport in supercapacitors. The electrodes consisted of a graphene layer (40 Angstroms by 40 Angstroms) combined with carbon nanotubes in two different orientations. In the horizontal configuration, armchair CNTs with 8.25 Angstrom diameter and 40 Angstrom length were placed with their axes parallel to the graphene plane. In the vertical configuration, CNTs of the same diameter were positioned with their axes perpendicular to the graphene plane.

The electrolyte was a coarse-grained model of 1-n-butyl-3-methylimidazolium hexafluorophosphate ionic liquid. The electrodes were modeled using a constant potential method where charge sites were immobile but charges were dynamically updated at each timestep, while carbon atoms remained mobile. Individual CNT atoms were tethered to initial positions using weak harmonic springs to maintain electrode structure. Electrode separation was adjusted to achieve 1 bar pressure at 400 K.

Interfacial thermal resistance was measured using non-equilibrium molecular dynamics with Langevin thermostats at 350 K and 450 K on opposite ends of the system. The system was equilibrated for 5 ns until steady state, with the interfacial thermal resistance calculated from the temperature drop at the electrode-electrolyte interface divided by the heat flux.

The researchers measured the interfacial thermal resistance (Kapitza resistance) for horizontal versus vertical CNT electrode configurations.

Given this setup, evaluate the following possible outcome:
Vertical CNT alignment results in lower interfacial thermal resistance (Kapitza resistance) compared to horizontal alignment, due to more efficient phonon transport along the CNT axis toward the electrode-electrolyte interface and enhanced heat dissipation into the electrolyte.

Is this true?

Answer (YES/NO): NO